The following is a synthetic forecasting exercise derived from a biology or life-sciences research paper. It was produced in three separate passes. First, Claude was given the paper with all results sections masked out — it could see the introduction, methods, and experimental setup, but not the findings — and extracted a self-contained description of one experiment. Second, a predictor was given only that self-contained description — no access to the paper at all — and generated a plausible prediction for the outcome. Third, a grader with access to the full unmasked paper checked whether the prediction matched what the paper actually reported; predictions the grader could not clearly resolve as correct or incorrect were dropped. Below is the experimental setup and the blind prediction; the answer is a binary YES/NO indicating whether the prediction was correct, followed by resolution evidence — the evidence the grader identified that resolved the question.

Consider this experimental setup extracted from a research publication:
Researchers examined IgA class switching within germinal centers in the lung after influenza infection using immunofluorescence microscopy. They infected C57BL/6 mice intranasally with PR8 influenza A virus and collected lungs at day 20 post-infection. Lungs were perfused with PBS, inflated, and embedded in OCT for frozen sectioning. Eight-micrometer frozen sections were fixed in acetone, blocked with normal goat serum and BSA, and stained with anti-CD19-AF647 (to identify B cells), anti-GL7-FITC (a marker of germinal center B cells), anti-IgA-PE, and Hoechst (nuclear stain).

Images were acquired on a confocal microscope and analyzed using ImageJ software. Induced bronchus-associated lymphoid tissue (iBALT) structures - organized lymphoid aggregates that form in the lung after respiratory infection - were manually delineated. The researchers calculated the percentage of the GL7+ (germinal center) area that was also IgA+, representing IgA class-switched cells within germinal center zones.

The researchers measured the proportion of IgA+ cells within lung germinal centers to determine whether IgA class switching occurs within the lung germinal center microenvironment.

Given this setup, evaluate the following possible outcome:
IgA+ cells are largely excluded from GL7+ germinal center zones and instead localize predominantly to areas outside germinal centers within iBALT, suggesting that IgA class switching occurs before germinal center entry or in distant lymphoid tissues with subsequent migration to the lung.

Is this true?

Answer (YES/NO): NO